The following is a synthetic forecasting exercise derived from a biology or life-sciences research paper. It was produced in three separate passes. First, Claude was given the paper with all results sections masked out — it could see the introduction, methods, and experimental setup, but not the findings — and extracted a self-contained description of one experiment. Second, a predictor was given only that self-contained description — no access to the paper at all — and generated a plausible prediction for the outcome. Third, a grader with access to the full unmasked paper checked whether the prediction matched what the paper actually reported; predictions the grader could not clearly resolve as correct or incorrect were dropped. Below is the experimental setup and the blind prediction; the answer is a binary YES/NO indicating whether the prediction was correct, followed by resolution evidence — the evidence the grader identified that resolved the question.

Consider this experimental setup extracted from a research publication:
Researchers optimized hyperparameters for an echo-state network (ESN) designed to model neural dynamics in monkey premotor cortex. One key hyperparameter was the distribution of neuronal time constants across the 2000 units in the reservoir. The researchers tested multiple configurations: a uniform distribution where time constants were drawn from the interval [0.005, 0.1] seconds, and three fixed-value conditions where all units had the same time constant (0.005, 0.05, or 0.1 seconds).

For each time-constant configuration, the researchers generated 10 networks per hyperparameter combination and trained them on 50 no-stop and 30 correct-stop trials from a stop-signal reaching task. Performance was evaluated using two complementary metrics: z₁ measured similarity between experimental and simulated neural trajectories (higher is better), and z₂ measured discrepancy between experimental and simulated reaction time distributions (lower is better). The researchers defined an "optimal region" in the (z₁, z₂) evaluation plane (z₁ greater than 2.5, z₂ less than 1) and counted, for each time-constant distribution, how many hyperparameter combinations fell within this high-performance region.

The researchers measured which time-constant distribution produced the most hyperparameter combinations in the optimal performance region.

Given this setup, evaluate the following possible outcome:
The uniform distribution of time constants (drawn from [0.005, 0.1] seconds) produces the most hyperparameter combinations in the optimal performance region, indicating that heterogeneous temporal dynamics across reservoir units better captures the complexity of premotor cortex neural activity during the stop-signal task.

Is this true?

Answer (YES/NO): YES